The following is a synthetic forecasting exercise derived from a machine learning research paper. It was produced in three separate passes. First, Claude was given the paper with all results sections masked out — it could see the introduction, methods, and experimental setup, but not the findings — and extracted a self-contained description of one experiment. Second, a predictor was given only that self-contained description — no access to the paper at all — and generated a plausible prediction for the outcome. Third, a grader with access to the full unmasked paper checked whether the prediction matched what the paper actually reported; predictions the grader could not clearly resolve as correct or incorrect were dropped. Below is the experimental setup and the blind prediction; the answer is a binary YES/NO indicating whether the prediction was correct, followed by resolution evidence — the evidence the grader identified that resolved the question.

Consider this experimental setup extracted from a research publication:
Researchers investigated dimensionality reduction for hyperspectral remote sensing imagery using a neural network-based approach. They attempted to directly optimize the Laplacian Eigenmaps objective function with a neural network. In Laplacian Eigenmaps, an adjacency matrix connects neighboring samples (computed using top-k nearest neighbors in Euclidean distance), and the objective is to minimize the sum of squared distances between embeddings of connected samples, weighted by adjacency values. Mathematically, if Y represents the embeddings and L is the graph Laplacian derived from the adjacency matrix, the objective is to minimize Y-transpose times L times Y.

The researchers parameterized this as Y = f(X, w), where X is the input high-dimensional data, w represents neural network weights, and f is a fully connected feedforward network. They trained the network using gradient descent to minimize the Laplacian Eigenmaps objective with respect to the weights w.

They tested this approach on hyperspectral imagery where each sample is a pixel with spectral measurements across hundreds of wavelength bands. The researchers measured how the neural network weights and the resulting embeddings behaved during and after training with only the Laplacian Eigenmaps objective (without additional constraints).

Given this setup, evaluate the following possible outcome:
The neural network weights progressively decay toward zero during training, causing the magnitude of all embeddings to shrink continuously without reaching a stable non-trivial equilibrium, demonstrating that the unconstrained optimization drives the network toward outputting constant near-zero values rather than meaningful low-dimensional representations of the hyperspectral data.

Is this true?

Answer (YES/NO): YES